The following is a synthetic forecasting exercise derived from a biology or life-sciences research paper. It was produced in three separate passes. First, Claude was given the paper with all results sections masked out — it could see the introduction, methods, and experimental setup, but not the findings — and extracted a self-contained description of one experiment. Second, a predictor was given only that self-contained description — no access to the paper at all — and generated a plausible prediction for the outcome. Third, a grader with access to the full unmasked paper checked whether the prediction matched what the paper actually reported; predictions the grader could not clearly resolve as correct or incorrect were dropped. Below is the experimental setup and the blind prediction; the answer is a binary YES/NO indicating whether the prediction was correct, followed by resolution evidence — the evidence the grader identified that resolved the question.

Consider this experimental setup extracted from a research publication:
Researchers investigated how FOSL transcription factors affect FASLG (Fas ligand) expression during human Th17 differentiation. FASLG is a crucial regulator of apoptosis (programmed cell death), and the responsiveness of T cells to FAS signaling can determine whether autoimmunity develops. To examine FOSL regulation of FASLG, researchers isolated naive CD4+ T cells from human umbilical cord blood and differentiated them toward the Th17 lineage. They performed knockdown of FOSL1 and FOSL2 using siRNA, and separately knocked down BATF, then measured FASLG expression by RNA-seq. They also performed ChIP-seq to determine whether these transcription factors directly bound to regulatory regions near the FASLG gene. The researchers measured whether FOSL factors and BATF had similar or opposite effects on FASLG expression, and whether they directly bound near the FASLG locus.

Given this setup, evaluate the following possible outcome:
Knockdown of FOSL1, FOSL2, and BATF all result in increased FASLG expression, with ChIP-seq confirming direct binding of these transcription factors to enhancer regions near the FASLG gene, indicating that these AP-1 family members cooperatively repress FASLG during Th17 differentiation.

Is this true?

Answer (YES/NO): NO